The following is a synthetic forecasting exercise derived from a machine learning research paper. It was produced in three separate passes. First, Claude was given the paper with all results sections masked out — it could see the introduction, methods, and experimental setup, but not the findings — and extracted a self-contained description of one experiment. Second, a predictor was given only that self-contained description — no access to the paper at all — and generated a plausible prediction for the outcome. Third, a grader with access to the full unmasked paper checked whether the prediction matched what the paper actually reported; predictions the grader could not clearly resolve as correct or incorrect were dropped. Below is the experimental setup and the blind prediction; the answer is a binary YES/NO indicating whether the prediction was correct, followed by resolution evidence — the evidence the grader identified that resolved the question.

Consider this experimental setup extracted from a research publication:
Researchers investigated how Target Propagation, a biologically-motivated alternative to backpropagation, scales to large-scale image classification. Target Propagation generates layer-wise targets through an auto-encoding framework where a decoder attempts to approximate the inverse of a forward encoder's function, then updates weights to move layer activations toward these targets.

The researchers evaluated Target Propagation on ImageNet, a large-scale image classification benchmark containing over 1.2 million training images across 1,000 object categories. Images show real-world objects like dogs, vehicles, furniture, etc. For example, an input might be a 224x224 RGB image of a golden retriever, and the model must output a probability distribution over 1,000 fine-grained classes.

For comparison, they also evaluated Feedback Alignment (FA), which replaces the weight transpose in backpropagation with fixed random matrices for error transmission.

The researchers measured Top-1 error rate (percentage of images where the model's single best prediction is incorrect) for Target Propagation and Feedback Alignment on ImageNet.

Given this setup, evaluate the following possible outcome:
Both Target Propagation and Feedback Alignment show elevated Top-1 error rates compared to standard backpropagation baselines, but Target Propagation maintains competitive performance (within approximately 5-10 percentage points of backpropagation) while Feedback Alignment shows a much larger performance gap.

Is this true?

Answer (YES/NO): NO